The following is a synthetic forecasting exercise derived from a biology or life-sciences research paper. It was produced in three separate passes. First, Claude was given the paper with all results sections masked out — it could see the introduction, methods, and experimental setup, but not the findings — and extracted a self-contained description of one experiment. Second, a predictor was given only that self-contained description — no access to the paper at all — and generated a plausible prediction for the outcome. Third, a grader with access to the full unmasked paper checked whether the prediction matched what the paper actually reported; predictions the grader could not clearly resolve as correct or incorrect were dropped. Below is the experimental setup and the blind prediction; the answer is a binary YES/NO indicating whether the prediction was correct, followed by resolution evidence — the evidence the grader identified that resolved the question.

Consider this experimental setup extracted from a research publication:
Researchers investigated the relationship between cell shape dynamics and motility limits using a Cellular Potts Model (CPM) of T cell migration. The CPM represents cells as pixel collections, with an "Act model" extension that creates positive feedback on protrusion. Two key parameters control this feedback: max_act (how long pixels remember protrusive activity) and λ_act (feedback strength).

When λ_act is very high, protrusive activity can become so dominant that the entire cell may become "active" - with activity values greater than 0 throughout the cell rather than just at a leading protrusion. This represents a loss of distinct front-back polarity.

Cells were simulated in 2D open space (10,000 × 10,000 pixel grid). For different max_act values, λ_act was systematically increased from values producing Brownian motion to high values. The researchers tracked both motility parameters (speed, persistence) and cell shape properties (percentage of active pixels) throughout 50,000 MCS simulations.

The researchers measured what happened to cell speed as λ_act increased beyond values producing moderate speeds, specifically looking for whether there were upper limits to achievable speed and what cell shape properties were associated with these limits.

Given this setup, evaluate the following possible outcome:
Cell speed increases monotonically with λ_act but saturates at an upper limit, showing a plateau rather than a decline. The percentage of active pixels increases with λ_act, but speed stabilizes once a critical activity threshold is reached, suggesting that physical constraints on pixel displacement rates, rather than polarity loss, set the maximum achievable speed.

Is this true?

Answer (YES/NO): NO